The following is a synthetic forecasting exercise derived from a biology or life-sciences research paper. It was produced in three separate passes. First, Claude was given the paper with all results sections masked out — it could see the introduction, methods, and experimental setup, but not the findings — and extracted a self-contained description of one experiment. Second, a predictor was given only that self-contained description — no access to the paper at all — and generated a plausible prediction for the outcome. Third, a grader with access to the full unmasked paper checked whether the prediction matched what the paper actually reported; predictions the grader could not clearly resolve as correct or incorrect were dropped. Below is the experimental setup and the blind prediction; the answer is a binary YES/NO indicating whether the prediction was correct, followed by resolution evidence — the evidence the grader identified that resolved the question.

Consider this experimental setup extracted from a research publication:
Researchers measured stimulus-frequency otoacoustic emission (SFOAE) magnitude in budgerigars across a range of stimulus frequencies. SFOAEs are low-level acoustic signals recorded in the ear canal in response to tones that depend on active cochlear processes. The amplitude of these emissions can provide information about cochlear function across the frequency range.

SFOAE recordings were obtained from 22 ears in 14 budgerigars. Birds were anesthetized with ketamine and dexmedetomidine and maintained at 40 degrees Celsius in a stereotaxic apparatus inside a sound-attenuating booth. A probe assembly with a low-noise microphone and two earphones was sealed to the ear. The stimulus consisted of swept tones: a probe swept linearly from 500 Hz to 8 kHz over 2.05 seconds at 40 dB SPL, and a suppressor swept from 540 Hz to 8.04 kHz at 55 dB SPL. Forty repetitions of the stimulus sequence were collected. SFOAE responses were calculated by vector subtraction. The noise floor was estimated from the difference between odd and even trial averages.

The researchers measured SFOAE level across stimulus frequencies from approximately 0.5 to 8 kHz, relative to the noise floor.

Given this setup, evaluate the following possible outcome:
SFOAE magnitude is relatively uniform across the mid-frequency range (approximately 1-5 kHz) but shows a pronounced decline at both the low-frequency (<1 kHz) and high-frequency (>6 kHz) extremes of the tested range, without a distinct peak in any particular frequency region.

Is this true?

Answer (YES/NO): NO